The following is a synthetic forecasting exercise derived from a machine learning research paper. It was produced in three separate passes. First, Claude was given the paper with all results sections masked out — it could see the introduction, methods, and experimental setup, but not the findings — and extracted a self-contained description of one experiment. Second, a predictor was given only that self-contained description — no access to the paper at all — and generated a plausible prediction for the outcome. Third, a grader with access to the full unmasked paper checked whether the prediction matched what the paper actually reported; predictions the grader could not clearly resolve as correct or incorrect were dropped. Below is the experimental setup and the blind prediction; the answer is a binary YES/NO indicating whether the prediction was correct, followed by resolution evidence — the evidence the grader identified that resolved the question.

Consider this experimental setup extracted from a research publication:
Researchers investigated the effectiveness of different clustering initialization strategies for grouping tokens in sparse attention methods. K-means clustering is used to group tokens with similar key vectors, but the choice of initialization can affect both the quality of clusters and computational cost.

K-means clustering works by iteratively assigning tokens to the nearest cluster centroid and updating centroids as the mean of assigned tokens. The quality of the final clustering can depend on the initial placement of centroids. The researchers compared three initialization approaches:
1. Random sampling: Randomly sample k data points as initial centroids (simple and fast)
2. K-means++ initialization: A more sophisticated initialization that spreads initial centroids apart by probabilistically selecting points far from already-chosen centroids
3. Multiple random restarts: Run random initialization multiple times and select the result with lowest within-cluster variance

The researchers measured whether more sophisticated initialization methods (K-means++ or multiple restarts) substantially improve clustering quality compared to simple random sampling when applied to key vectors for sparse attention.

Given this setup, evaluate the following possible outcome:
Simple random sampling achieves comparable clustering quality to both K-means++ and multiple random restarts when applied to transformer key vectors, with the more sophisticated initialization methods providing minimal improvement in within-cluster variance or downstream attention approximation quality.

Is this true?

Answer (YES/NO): YES